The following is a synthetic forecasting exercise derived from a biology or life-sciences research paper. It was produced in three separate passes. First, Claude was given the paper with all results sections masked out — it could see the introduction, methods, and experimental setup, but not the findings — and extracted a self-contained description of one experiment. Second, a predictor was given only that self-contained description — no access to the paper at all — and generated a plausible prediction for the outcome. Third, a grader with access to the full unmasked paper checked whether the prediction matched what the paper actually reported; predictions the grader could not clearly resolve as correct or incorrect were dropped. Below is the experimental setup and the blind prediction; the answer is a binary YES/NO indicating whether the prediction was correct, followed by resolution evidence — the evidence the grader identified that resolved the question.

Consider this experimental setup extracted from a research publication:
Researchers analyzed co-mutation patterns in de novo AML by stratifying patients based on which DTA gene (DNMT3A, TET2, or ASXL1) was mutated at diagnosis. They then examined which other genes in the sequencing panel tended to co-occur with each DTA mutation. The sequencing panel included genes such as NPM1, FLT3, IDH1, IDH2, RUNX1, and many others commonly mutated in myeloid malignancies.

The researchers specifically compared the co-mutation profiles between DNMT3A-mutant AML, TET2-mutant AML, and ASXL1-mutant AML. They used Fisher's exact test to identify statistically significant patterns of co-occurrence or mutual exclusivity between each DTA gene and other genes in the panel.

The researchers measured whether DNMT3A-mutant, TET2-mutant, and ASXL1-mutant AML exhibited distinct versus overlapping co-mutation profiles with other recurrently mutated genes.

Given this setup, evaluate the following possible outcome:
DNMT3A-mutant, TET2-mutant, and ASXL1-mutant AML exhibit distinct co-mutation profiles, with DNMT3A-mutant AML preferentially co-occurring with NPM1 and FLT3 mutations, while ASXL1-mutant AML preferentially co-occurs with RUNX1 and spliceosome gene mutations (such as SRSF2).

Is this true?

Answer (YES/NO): NO